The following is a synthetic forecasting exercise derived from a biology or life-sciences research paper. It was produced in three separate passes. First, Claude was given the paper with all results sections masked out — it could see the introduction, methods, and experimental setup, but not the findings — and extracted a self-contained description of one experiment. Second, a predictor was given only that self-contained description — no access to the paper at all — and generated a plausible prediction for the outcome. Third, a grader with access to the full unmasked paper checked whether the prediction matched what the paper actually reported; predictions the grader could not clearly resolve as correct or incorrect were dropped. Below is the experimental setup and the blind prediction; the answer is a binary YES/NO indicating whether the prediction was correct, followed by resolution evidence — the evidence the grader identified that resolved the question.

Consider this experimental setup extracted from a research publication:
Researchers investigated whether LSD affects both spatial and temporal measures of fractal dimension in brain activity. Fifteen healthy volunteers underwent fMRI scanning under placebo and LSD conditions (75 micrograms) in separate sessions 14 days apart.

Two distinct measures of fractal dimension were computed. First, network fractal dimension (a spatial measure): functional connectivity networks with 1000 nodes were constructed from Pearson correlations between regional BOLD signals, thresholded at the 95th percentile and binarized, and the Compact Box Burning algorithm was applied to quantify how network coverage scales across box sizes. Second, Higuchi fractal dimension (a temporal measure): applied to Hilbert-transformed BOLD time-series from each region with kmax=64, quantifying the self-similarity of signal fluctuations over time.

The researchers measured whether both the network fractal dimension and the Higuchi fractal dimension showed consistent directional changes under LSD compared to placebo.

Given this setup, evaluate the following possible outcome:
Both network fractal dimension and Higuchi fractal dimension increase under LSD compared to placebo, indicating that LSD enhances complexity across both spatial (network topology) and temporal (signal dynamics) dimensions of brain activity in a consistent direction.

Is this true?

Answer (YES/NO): YES